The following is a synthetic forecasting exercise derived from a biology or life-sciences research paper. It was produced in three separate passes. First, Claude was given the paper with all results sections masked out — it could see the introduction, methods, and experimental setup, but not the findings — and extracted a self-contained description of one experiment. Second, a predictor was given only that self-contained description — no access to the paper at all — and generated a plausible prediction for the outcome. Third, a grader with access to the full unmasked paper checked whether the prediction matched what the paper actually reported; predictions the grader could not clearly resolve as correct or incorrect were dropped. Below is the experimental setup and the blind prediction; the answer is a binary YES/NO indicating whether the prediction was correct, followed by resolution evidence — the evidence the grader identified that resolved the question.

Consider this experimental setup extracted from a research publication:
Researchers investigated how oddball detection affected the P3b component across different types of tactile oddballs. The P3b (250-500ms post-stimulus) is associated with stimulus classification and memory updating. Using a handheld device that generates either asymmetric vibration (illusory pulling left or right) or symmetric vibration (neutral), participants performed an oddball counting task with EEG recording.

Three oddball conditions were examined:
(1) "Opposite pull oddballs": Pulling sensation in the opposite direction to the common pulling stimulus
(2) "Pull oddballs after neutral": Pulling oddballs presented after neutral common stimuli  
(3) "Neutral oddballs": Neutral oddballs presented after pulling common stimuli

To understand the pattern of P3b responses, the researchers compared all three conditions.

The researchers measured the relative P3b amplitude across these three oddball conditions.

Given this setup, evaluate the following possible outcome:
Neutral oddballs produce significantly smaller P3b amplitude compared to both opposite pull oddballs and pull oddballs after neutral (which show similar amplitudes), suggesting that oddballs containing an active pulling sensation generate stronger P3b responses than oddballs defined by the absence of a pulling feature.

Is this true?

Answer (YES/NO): NO